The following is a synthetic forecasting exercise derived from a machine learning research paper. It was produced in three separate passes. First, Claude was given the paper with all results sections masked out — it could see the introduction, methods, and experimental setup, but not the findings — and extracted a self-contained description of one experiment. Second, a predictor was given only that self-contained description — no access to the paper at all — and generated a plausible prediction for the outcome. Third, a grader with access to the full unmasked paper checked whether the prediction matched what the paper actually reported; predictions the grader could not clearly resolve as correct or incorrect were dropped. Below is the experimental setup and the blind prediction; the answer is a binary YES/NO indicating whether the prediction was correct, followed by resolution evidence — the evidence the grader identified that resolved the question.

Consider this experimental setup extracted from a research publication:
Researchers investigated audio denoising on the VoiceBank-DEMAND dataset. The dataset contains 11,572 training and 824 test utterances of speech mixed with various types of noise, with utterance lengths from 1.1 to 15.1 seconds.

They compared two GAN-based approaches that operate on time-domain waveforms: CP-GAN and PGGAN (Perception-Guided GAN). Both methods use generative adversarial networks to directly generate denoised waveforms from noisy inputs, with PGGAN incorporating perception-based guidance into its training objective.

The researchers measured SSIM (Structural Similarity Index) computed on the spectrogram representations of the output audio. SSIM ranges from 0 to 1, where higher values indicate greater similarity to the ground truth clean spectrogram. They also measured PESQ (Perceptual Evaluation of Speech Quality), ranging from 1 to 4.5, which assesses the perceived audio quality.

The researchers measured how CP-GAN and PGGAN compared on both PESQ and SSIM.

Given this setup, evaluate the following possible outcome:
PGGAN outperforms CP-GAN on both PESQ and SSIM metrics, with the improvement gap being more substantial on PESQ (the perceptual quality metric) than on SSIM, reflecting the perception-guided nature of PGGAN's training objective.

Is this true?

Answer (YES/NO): NO